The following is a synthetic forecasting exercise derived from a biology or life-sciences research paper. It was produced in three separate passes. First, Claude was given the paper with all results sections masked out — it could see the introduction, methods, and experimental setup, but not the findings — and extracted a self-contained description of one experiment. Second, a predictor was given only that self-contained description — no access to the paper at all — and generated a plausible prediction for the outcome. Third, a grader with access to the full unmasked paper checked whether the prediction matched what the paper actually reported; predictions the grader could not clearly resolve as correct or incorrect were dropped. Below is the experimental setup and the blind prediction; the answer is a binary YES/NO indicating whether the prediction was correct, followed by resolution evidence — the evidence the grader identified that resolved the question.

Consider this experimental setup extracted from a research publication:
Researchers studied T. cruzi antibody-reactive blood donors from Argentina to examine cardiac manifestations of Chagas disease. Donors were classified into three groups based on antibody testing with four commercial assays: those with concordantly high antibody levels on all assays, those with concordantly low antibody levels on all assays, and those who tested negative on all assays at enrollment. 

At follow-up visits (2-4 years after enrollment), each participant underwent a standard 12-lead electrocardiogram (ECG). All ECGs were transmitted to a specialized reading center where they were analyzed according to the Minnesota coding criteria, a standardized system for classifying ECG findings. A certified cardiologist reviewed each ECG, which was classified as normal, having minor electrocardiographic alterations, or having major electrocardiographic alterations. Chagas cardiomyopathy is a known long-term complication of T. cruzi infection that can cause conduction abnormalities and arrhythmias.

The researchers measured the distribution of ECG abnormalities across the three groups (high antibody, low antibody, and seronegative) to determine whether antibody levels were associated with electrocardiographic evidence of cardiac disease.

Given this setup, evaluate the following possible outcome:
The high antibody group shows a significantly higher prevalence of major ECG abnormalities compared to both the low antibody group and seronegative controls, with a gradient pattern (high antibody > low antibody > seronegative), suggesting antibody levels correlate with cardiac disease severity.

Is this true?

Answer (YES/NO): NO